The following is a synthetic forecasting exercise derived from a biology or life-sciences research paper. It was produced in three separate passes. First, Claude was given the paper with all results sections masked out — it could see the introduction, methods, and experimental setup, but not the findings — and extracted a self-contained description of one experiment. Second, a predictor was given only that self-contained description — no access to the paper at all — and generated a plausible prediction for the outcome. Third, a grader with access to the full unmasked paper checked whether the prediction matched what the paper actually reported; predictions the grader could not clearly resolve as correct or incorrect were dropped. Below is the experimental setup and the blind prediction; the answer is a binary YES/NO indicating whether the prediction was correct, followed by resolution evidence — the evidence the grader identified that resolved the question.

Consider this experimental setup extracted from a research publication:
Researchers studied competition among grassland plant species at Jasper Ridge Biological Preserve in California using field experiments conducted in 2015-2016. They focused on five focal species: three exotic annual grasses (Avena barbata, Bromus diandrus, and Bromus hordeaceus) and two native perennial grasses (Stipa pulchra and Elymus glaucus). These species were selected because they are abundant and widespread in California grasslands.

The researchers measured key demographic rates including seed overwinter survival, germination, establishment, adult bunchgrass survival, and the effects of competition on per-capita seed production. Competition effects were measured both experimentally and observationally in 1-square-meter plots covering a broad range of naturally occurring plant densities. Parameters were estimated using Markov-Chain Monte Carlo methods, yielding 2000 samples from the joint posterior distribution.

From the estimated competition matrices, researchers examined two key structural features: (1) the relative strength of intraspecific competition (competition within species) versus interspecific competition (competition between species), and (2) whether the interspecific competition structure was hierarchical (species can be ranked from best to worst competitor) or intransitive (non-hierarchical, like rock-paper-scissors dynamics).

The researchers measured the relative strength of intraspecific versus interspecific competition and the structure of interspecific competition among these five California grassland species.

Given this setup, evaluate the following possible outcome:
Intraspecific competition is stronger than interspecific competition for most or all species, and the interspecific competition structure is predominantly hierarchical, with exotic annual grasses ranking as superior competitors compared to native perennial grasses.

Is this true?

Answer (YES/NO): NO